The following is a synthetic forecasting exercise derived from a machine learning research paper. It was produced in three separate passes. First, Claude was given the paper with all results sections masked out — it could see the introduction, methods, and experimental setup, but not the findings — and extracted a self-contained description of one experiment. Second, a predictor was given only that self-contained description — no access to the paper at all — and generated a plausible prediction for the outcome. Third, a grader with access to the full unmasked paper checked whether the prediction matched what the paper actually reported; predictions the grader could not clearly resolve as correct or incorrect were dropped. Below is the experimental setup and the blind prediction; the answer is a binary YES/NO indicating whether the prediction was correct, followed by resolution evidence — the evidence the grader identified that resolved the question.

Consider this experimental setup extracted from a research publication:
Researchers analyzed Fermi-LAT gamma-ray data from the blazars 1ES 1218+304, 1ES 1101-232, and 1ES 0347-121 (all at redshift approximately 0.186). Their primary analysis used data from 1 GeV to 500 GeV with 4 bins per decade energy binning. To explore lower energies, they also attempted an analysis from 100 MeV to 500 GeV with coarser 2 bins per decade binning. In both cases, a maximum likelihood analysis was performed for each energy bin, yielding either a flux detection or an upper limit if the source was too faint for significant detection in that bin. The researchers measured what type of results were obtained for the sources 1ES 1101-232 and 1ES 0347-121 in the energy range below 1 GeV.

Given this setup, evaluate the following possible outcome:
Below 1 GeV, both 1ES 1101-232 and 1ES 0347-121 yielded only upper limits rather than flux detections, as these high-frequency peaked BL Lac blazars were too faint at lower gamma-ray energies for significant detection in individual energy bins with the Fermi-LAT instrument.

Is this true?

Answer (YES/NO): YES